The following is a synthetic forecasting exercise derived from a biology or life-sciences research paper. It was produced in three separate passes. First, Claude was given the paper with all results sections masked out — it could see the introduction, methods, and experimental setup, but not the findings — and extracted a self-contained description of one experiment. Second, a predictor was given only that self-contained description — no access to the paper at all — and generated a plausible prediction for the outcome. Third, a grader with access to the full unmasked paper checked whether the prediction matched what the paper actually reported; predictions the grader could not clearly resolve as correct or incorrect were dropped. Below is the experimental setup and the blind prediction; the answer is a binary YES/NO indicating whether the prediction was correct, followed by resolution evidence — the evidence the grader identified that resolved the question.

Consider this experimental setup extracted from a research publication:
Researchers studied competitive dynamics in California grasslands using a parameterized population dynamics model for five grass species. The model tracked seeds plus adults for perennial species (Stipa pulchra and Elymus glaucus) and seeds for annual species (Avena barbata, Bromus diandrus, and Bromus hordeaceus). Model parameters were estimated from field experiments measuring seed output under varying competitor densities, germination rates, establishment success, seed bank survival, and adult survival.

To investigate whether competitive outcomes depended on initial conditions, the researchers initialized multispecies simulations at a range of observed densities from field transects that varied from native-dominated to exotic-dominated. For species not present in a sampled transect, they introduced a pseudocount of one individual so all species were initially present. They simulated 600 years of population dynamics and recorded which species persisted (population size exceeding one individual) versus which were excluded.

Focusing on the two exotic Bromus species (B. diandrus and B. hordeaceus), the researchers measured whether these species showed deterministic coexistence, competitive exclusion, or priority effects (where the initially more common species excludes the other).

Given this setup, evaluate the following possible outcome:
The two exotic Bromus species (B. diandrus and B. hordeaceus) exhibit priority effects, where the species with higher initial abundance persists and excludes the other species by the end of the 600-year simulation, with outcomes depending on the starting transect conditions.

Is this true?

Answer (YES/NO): YES